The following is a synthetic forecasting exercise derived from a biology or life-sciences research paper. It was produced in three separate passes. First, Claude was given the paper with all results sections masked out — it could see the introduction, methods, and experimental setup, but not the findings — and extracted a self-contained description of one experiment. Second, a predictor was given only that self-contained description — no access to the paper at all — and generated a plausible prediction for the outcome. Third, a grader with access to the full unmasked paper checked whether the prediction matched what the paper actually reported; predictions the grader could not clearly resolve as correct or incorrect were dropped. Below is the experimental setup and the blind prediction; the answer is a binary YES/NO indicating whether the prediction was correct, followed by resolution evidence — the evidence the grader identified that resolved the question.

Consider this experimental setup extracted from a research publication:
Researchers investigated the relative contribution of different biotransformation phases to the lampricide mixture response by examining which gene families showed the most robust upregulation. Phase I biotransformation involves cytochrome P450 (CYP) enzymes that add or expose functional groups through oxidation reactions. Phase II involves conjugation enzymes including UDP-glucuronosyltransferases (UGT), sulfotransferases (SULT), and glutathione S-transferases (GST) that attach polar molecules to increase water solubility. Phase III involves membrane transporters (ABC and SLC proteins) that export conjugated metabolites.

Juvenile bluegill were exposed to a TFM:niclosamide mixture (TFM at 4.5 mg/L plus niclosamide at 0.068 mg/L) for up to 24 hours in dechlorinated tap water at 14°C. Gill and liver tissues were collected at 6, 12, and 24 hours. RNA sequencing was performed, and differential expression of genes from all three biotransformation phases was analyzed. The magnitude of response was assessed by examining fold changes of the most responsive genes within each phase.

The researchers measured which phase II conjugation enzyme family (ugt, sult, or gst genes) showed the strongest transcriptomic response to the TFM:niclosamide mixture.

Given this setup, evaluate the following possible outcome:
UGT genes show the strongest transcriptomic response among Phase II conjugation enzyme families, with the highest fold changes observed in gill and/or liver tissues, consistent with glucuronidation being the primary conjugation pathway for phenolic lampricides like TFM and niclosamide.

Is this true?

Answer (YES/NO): YES